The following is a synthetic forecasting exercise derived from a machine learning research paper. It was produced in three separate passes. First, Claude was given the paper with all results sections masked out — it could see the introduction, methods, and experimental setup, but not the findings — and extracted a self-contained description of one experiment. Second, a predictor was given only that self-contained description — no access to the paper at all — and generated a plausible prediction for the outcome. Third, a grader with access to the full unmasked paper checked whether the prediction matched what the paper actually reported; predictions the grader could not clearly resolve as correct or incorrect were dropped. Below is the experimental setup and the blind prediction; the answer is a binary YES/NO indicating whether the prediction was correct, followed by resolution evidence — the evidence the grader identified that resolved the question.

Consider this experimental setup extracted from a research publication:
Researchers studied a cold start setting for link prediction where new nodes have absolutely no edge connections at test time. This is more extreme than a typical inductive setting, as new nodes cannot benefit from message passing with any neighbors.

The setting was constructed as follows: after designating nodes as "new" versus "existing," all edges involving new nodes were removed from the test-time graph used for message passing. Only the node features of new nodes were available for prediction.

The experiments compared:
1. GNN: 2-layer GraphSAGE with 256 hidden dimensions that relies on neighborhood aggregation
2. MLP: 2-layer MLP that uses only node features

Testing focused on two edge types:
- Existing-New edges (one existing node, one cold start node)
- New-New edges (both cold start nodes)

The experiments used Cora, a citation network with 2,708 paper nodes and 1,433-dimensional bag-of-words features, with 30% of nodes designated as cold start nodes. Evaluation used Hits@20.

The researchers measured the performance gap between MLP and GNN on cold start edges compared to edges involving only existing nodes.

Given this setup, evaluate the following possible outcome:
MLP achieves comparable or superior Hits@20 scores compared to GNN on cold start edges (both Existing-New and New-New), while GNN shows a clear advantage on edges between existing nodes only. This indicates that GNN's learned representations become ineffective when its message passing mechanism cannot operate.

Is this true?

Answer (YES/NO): NO